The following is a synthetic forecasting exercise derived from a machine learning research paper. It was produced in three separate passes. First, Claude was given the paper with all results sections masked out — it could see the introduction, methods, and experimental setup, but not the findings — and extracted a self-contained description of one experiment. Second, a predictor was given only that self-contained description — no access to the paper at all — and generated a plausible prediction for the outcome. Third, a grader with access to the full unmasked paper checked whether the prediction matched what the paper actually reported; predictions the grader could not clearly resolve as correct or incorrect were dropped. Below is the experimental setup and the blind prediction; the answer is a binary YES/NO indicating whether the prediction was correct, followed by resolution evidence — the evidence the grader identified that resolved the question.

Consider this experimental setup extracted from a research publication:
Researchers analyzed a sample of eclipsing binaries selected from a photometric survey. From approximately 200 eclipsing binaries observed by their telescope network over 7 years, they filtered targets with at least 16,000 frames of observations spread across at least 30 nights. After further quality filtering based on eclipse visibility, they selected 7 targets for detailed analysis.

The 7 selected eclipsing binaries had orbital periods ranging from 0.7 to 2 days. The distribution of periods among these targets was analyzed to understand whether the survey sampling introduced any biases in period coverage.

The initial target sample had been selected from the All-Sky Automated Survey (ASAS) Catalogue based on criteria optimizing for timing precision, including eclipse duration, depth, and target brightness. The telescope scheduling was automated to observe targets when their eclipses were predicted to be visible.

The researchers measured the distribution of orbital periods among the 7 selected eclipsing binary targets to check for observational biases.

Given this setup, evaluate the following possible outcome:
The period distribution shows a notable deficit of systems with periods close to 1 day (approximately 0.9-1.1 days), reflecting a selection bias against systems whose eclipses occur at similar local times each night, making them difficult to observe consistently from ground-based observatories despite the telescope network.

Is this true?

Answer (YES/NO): NO